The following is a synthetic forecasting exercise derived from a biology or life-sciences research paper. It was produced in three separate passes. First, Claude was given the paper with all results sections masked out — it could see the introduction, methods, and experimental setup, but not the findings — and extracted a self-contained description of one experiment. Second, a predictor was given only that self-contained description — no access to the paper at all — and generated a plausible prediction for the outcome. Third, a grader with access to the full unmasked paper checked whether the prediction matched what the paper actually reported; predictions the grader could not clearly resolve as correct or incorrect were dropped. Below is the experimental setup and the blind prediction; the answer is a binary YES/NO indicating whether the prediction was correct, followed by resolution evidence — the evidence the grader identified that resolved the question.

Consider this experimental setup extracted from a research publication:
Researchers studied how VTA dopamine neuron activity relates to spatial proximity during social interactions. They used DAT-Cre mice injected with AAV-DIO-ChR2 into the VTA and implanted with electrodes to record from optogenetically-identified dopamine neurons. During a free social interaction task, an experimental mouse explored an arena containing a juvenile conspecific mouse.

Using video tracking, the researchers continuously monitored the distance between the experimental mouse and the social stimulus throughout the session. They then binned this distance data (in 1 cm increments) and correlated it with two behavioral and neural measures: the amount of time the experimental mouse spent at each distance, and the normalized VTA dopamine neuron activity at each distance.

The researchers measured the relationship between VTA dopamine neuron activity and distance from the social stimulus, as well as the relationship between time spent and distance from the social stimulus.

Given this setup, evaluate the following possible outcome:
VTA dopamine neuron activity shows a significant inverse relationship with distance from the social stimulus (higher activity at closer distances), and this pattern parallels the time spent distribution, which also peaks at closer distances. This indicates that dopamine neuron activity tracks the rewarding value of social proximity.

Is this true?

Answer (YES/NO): YES